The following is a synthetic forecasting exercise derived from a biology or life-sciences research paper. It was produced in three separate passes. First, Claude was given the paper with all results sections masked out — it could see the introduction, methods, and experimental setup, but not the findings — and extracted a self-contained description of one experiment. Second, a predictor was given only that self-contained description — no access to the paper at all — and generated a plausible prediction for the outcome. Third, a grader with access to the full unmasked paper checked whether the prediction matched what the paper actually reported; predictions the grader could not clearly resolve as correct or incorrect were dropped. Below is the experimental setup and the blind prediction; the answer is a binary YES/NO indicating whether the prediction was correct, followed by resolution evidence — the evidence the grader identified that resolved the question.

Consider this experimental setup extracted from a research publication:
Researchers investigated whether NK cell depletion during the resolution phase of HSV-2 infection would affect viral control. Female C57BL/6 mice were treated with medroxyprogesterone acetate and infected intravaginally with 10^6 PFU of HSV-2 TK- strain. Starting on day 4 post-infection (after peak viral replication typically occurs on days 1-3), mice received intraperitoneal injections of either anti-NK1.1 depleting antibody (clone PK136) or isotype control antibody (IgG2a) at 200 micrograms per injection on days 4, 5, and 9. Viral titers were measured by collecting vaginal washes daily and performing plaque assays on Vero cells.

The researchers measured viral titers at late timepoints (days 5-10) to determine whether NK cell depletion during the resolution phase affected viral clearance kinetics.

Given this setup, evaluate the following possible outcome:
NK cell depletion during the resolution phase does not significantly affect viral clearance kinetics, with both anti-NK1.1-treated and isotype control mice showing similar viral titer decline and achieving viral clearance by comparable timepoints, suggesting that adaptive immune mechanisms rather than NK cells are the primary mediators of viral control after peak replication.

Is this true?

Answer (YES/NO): YES